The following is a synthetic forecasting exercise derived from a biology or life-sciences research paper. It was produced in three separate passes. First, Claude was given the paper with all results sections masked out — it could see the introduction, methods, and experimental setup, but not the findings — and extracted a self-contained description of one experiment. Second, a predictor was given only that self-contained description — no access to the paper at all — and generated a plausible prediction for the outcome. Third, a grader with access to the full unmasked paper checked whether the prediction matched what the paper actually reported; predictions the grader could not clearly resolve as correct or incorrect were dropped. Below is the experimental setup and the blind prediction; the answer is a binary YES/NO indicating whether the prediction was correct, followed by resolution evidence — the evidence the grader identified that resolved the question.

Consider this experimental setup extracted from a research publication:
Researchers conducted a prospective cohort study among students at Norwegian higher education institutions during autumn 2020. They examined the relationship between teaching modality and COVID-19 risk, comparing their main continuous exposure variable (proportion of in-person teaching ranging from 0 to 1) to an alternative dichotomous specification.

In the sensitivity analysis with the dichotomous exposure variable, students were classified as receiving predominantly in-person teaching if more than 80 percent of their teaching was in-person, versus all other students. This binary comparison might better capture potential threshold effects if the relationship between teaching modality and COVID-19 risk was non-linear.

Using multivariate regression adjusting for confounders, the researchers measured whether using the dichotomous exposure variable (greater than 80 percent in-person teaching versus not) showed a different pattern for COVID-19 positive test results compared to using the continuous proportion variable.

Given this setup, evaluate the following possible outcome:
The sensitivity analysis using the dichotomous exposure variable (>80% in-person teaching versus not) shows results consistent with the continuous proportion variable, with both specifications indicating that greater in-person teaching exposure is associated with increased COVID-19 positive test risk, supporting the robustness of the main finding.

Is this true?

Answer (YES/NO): NO